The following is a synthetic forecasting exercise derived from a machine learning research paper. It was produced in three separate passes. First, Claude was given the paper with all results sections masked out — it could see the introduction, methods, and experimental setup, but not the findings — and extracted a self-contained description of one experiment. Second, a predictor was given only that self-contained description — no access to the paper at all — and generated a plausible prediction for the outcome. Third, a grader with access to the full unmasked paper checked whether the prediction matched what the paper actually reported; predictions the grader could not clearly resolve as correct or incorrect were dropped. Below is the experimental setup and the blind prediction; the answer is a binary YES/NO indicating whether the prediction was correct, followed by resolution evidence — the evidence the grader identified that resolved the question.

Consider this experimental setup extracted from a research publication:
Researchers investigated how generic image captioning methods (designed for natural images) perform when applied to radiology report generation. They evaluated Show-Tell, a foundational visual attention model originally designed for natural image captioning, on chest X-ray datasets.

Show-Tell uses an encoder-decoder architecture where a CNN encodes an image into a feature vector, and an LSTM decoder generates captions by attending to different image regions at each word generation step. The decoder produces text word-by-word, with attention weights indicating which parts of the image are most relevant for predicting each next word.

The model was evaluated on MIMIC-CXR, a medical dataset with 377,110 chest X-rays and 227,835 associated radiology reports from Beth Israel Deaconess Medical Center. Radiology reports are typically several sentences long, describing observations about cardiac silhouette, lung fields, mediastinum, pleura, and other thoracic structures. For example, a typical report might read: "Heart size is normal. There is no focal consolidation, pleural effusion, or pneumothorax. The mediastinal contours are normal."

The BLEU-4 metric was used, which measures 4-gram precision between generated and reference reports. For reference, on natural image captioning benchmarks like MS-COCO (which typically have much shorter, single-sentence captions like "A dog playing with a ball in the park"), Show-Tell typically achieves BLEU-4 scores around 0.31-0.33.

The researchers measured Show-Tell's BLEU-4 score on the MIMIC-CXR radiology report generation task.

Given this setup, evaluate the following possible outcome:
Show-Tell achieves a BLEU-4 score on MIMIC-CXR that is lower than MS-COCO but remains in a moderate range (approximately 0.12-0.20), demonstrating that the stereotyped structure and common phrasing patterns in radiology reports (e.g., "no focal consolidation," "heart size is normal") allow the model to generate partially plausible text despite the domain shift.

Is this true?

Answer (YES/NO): NO